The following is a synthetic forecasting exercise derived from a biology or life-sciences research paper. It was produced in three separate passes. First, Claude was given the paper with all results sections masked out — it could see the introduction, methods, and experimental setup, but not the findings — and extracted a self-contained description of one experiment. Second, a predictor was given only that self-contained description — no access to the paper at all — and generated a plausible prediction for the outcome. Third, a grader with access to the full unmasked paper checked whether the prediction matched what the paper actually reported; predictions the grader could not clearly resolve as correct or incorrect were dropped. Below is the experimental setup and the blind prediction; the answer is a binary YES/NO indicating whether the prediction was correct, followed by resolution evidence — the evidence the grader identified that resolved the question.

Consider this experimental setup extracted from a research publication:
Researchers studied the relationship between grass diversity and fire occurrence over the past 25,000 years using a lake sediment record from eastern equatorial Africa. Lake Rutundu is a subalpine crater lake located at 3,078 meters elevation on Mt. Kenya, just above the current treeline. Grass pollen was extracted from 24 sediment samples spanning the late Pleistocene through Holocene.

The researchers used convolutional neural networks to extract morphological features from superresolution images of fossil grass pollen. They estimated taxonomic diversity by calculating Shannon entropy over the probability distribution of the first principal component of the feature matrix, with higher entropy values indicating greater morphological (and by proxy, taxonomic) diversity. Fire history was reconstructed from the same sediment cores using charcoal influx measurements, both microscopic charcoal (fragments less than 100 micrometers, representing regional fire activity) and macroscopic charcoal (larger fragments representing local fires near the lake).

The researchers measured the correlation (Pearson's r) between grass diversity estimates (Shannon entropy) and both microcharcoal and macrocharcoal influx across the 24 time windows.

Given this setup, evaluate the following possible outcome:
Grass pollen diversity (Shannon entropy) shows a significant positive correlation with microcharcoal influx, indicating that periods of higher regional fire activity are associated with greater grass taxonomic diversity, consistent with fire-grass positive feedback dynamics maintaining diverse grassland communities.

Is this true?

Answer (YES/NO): NO